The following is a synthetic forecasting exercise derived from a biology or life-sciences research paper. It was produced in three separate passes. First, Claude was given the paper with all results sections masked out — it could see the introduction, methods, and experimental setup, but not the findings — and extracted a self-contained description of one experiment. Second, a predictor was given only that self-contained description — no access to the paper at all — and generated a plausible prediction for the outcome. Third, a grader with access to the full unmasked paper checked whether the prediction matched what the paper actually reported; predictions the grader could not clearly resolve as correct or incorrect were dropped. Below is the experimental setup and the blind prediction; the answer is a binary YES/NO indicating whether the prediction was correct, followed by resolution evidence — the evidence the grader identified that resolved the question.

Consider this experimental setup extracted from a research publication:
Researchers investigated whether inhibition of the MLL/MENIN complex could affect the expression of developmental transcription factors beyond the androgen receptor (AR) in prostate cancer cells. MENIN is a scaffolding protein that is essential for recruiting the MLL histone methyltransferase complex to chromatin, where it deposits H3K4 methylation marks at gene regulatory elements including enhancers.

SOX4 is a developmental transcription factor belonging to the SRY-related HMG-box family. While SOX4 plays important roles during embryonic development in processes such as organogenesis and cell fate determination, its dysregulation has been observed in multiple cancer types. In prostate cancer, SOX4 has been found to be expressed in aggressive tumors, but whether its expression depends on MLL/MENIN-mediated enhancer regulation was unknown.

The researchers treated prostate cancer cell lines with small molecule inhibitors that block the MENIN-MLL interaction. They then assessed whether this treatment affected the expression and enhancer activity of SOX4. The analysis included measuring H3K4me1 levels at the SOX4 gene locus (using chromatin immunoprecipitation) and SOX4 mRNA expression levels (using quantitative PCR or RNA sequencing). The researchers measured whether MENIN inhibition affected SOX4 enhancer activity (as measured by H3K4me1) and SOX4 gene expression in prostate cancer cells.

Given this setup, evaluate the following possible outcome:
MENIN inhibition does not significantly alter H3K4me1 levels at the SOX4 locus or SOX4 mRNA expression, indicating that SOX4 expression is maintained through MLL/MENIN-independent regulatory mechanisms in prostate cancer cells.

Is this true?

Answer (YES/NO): NO